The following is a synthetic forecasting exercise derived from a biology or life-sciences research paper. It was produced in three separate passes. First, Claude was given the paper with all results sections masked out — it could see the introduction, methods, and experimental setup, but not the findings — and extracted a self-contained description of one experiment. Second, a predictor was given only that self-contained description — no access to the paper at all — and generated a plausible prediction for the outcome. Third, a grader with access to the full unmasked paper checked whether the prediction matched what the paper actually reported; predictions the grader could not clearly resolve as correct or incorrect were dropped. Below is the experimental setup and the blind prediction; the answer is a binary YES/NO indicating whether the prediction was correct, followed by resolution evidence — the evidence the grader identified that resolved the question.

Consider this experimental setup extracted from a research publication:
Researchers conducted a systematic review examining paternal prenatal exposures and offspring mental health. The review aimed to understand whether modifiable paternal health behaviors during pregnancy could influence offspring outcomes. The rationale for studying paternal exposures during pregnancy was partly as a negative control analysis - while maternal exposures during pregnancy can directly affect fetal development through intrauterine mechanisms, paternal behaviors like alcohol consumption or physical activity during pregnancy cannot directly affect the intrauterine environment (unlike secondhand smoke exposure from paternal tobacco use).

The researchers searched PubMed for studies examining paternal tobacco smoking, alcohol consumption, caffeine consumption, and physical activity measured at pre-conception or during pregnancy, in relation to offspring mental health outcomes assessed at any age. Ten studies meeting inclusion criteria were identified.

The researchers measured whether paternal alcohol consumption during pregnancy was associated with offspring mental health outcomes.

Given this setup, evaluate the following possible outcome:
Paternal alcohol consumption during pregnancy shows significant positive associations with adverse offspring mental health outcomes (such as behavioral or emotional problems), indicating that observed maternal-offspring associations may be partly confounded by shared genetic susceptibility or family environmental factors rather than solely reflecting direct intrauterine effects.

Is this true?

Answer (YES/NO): NO